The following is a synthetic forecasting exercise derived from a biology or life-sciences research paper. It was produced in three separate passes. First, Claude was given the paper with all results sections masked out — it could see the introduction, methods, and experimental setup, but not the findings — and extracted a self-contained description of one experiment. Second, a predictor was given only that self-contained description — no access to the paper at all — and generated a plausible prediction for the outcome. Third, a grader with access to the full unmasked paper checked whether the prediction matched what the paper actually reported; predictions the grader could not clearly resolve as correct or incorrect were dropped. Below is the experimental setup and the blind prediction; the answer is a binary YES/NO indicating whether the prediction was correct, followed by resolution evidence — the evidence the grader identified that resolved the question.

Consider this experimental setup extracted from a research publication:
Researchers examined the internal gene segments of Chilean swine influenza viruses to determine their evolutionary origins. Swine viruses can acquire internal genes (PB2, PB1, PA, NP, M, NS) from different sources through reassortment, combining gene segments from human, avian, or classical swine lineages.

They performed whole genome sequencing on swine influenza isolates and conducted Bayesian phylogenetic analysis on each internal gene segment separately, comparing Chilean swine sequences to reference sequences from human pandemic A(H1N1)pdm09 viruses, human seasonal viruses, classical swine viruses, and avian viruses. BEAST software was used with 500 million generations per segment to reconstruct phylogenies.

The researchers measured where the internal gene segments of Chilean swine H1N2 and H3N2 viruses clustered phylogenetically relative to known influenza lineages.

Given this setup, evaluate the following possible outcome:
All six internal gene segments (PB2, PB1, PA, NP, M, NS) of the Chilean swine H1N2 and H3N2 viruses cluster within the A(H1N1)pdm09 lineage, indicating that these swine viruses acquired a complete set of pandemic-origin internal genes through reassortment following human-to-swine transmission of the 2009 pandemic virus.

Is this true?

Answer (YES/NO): YES